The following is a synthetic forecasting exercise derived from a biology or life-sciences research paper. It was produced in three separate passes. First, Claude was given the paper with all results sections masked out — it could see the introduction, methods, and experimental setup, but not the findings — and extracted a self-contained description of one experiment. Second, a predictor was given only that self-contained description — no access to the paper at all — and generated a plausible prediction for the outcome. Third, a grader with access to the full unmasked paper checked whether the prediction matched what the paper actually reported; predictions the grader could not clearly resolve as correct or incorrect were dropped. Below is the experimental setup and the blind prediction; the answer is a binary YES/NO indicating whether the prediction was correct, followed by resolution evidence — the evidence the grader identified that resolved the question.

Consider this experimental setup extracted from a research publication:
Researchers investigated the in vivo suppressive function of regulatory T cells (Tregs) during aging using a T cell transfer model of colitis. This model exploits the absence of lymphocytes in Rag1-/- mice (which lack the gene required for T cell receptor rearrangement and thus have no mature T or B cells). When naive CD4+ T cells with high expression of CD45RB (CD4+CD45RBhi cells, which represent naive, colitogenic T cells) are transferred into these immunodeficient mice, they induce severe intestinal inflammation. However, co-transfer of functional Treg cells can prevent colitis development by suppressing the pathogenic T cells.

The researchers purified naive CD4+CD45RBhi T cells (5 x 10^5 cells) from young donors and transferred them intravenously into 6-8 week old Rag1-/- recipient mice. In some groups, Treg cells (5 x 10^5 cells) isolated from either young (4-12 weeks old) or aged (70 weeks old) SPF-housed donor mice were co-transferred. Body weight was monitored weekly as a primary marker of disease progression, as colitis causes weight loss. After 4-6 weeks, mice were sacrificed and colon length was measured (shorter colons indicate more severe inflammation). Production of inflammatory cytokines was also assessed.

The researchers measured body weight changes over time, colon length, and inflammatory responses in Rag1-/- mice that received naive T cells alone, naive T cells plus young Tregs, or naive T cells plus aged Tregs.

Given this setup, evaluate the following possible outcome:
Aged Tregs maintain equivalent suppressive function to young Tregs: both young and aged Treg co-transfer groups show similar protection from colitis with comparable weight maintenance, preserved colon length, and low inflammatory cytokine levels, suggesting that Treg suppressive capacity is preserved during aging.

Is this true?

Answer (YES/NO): NO